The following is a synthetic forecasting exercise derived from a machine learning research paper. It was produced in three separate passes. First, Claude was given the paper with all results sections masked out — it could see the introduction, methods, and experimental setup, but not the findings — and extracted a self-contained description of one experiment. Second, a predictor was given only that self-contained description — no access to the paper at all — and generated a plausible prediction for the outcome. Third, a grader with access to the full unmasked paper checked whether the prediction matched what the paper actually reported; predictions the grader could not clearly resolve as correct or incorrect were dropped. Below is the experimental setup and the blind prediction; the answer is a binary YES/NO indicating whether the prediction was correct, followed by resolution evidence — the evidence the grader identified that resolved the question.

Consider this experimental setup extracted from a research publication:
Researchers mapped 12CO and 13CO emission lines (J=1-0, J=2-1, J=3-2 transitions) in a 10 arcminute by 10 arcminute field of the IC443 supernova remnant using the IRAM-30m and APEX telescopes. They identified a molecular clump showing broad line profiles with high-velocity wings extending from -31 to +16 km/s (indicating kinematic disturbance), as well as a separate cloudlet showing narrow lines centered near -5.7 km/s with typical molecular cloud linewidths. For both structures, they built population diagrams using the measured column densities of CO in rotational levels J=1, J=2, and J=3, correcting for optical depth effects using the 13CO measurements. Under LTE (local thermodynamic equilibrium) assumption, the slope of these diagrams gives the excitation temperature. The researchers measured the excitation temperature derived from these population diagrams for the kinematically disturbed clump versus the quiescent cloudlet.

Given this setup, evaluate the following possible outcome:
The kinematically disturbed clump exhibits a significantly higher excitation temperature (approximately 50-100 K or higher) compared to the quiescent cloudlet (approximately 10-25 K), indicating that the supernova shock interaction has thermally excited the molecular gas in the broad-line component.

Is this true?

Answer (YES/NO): NO